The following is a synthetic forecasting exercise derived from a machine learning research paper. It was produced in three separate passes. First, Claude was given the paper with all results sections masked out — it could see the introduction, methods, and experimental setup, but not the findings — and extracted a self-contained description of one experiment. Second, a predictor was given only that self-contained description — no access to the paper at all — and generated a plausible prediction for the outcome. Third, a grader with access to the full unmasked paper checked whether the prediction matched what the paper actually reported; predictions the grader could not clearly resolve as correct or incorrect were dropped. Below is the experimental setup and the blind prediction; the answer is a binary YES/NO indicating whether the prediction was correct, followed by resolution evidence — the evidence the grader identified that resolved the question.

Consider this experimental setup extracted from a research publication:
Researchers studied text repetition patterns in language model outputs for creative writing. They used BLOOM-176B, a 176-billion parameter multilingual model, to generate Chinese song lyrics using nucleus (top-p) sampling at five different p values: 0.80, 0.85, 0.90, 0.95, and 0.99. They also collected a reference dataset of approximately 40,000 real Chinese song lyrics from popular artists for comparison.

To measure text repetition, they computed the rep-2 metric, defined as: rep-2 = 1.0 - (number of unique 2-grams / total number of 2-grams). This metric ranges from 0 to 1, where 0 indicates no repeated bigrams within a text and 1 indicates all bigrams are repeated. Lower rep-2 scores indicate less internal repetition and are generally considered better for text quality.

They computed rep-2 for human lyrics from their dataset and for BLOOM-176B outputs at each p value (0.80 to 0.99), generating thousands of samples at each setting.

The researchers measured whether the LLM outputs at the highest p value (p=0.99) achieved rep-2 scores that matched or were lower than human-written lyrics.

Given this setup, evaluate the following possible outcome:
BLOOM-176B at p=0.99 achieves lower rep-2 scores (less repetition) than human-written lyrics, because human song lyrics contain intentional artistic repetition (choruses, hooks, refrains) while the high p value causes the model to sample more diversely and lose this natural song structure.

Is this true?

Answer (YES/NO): NO